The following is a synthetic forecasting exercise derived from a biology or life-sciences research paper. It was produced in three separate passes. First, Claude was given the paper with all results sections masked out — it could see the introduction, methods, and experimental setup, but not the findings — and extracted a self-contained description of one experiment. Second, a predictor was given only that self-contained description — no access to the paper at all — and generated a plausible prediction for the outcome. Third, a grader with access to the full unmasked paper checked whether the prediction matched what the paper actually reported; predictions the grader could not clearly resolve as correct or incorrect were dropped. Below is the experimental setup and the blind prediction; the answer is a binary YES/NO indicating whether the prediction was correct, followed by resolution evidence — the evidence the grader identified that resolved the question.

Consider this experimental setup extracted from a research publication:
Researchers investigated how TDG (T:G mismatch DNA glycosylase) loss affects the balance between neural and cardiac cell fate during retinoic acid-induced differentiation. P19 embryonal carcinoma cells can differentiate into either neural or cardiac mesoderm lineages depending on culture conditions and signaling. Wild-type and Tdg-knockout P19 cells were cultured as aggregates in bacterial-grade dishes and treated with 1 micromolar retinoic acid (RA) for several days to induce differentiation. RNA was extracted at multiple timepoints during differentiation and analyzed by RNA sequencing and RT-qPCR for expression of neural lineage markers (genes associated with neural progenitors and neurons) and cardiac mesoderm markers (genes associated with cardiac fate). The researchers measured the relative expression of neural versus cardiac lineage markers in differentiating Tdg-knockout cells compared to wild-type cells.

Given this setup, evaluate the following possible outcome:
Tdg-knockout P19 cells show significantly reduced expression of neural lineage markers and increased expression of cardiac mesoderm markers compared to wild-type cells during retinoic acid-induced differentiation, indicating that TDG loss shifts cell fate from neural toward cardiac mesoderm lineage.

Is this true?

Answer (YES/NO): YES